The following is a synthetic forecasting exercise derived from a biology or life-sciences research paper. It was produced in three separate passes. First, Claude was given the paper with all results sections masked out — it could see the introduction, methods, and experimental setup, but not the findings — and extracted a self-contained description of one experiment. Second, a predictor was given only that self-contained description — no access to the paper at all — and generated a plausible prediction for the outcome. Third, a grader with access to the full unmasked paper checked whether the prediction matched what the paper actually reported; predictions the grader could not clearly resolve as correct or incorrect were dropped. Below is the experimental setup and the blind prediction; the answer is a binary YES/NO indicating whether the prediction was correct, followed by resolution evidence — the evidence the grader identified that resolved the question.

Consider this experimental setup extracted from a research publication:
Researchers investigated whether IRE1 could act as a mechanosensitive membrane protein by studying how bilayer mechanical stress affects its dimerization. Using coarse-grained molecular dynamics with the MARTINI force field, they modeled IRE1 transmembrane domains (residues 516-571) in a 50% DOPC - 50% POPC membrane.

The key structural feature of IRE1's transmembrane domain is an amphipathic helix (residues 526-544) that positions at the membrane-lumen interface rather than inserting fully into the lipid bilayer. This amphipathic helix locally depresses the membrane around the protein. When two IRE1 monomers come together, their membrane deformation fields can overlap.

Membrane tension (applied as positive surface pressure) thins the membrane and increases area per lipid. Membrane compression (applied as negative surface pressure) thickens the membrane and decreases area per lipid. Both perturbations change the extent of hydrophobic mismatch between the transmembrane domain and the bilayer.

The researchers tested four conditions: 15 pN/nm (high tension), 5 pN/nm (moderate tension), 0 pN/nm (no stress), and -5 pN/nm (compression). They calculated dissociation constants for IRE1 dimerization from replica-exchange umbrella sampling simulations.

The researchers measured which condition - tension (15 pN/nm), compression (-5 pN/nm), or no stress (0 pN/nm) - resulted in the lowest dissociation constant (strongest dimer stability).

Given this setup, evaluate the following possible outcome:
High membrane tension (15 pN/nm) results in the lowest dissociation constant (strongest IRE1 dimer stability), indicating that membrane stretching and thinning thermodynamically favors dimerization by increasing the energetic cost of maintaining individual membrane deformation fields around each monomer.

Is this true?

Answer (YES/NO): YES